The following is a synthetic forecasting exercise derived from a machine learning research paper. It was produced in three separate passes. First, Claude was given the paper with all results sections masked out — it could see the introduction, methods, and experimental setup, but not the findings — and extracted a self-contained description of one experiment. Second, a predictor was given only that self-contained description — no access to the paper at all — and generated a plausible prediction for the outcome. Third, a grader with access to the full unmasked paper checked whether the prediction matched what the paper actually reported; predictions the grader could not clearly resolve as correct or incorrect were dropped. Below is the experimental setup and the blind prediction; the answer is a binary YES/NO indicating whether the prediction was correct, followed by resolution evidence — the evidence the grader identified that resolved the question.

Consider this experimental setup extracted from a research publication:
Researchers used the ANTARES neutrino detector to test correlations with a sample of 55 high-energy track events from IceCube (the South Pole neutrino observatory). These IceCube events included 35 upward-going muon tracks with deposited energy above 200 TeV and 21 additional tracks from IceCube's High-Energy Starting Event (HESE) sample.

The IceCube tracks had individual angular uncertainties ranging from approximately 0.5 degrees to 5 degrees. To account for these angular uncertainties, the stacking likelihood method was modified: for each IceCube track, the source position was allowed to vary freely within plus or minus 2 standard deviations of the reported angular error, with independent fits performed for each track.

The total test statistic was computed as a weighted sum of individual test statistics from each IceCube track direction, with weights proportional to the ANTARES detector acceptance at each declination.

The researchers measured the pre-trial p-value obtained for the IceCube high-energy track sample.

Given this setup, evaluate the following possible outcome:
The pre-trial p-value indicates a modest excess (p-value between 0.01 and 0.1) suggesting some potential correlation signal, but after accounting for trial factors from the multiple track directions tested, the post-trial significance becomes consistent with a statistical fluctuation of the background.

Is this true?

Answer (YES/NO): YES